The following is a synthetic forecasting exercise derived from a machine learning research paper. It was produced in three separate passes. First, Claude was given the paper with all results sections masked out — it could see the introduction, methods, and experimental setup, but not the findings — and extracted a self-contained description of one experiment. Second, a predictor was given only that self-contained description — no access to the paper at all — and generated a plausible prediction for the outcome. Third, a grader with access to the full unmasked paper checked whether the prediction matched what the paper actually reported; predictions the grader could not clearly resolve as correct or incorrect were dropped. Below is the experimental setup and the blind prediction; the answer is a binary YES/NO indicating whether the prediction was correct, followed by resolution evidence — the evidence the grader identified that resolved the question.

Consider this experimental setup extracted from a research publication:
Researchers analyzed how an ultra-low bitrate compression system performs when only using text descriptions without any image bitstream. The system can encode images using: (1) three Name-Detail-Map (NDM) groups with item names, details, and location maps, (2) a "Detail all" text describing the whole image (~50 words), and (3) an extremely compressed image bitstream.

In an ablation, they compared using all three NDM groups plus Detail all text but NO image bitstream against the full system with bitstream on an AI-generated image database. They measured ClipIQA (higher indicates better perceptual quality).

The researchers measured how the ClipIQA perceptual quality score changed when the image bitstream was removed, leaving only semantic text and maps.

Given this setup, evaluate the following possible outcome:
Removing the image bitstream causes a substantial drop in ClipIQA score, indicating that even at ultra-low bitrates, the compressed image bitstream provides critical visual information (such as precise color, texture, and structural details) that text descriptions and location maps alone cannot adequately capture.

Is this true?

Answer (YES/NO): NO